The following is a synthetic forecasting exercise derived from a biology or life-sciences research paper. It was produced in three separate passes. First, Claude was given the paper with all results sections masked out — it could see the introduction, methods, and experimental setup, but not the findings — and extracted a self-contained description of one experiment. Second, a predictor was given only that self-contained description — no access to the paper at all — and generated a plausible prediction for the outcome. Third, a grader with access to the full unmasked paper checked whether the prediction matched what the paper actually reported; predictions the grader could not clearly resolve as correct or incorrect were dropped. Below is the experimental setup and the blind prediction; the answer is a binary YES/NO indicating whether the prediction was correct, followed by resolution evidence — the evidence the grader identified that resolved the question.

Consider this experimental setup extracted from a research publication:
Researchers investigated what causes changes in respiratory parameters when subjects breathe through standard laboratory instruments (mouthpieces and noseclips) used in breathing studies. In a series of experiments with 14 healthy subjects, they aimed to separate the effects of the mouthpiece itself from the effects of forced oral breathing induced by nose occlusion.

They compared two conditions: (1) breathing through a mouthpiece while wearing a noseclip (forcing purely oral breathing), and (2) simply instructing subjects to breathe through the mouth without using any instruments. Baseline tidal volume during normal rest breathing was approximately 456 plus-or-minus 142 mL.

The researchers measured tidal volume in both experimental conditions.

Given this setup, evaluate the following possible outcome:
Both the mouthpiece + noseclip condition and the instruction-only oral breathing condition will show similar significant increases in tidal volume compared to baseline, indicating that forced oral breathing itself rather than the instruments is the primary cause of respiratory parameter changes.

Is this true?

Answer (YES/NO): YES